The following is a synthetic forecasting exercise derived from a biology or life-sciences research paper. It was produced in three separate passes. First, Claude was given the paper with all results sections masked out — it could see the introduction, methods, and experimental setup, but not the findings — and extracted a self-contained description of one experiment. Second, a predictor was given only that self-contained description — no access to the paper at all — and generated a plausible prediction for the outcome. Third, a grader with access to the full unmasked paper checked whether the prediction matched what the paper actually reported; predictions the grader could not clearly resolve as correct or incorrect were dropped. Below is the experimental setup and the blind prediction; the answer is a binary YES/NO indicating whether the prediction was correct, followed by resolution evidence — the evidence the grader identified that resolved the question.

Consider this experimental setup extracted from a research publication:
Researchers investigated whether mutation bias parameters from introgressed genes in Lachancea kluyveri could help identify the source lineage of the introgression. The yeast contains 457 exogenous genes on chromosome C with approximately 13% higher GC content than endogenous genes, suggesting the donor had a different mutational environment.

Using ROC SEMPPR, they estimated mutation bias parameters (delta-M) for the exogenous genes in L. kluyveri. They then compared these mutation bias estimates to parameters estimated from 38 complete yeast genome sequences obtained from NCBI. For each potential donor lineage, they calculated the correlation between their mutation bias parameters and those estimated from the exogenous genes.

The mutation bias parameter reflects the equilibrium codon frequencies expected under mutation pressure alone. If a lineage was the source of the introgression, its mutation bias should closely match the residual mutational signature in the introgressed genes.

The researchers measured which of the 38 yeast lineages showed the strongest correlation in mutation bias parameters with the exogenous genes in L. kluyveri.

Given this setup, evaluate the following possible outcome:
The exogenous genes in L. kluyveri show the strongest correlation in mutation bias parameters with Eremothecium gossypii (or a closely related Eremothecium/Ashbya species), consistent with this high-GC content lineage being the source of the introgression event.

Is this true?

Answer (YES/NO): YES